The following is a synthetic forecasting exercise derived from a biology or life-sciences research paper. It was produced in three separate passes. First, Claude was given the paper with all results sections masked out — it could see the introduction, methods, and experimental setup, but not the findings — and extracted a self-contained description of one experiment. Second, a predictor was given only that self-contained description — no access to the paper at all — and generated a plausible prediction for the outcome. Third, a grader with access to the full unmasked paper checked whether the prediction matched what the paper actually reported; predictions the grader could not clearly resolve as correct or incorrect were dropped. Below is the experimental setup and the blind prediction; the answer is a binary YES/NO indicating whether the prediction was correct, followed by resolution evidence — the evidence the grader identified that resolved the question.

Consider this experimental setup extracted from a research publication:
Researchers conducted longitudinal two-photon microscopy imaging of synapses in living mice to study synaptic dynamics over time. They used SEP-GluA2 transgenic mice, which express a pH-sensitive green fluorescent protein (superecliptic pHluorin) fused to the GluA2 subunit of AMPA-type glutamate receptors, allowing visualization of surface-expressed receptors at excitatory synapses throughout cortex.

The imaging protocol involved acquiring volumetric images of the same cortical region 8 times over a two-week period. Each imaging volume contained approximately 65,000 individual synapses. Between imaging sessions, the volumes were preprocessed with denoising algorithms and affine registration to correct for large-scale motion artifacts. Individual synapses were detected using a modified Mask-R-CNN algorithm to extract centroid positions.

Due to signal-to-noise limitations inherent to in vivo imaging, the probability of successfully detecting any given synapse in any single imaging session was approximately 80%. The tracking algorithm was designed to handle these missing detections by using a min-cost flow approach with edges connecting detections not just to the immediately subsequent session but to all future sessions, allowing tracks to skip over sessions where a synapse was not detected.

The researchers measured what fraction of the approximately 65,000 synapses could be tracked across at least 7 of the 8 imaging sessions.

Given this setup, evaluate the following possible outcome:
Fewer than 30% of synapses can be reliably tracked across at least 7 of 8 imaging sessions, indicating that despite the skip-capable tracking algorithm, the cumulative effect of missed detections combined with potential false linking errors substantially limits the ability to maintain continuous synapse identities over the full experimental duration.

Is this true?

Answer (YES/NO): NO